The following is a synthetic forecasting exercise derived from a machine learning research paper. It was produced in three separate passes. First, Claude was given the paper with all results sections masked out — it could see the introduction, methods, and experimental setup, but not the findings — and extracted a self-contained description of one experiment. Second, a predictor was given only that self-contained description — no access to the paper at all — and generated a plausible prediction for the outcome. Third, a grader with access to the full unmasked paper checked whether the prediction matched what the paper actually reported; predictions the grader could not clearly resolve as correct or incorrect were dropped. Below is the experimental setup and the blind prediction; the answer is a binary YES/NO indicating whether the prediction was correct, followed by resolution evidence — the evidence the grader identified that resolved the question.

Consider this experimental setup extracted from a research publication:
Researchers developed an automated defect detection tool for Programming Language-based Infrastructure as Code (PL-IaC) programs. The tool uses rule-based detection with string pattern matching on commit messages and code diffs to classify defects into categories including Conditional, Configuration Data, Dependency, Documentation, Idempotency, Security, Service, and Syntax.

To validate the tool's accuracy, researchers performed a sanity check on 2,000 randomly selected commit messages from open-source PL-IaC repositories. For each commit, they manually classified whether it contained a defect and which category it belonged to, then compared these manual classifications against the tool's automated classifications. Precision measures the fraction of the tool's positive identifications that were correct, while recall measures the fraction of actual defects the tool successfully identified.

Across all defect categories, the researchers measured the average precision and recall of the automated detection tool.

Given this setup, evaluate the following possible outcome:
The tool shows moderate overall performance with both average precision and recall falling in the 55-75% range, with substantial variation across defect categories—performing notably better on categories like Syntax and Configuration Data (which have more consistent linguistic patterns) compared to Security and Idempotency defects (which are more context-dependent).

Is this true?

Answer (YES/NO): NO